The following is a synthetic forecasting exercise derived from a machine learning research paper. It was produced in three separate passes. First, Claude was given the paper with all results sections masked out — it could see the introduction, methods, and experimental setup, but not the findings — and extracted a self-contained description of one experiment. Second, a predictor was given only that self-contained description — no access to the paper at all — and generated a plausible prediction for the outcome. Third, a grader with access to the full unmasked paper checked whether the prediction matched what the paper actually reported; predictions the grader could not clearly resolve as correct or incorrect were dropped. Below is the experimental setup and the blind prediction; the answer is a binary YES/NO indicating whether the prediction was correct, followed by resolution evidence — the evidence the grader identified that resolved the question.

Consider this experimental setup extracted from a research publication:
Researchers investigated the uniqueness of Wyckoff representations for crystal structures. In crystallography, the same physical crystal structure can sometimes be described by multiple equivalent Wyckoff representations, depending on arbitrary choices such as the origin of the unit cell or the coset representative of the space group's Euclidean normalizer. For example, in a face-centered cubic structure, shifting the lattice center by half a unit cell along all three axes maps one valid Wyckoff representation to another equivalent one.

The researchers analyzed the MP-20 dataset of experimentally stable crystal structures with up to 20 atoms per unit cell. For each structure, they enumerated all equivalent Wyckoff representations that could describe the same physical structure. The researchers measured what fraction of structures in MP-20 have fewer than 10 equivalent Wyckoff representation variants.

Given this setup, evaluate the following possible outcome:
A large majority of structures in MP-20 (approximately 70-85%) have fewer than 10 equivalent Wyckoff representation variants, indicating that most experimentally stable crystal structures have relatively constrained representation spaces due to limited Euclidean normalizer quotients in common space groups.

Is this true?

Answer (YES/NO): NO